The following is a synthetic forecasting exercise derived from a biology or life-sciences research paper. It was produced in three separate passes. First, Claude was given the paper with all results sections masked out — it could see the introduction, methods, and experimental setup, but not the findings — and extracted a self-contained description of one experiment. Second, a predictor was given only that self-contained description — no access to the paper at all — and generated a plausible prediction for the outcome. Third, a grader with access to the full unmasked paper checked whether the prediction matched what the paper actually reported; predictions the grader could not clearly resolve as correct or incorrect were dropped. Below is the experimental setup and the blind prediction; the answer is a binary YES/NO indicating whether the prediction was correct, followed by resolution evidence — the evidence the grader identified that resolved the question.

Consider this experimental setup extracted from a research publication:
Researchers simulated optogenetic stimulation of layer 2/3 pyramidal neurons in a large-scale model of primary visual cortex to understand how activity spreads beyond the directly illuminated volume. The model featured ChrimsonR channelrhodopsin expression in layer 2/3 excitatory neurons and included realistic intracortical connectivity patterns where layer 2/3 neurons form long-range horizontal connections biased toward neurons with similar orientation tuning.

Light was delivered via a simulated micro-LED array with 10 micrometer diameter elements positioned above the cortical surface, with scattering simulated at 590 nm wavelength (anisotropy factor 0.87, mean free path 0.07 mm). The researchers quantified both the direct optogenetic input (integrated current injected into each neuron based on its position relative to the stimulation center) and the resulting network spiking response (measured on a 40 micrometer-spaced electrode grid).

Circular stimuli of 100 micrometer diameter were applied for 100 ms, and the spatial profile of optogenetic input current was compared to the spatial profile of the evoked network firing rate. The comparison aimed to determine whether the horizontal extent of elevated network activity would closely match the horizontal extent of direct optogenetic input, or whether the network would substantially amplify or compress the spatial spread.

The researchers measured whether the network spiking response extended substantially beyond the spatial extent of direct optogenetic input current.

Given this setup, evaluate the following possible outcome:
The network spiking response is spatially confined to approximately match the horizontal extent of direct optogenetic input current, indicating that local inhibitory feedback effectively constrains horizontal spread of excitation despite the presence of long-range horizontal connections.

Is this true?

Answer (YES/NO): NO